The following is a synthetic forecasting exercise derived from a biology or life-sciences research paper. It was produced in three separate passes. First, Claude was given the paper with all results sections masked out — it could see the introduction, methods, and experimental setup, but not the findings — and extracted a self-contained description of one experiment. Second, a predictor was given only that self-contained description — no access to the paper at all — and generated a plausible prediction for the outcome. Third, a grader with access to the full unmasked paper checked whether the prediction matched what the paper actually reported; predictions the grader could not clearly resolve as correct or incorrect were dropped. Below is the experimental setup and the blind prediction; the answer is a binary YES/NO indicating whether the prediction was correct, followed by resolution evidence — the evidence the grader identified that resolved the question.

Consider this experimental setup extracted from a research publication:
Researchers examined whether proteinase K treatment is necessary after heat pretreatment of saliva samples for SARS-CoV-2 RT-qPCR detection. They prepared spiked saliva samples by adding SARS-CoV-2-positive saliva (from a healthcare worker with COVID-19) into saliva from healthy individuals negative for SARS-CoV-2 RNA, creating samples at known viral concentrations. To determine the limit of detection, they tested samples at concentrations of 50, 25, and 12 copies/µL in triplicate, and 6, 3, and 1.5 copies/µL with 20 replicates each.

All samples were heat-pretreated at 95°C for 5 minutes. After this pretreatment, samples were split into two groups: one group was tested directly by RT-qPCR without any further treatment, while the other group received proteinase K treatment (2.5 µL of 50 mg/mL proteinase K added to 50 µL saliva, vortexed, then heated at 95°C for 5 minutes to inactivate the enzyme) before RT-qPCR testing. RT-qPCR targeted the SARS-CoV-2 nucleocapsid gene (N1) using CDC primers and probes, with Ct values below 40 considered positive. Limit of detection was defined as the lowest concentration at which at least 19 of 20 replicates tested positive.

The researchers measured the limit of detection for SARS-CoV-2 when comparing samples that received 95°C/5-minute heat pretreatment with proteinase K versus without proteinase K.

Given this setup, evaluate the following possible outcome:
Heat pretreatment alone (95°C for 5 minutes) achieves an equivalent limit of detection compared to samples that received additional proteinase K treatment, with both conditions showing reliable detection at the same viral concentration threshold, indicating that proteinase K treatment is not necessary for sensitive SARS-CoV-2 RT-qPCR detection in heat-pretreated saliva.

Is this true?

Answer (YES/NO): YES